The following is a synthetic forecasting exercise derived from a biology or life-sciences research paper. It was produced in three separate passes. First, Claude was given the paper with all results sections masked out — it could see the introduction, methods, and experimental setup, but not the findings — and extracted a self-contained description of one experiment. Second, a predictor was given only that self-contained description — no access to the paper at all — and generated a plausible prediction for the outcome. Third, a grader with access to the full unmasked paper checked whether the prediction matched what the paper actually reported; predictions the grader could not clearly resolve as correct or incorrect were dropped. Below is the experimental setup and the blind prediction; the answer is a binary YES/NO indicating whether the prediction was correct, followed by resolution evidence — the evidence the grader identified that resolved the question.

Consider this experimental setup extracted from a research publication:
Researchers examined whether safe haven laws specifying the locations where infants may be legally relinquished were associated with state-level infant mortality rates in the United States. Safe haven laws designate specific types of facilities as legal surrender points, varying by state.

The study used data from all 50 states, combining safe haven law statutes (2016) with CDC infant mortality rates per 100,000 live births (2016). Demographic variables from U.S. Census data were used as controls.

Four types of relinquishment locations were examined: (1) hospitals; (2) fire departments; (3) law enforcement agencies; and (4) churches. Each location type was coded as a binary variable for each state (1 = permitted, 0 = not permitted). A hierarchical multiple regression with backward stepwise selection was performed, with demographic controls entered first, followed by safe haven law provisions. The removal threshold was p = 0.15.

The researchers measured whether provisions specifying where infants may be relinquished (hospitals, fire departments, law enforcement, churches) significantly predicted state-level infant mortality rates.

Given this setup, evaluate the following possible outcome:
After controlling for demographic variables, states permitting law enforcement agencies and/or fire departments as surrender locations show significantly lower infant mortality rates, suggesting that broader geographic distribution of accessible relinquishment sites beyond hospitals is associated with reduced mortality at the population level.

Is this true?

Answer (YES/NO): NO